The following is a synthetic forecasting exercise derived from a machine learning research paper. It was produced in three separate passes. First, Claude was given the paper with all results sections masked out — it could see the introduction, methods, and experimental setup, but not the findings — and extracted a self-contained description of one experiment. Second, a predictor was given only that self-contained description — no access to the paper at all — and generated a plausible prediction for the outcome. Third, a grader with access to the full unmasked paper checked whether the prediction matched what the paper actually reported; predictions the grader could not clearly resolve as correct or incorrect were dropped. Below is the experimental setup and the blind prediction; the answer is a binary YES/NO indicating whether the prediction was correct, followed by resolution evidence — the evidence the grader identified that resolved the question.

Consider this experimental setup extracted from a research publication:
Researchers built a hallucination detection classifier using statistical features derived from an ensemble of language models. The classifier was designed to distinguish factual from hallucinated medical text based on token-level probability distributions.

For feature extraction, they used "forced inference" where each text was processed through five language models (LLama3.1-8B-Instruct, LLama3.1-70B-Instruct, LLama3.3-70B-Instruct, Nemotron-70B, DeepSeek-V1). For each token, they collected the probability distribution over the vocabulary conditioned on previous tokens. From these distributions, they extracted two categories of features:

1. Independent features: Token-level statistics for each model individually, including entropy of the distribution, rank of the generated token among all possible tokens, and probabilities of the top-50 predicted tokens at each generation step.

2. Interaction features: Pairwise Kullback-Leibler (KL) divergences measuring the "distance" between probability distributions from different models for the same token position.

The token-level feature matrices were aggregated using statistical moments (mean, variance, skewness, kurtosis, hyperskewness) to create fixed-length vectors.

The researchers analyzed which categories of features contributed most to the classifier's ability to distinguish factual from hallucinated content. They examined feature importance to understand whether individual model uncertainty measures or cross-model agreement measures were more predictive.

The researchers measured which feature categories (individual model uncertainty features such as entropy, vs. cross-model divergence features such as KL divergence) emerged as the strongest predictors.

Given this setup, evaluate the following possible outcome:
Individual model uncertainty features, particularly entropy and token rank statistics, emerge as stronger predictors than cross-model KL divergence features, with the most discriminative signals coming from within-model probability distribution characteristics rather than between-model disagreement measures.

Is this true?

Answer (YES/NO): NO